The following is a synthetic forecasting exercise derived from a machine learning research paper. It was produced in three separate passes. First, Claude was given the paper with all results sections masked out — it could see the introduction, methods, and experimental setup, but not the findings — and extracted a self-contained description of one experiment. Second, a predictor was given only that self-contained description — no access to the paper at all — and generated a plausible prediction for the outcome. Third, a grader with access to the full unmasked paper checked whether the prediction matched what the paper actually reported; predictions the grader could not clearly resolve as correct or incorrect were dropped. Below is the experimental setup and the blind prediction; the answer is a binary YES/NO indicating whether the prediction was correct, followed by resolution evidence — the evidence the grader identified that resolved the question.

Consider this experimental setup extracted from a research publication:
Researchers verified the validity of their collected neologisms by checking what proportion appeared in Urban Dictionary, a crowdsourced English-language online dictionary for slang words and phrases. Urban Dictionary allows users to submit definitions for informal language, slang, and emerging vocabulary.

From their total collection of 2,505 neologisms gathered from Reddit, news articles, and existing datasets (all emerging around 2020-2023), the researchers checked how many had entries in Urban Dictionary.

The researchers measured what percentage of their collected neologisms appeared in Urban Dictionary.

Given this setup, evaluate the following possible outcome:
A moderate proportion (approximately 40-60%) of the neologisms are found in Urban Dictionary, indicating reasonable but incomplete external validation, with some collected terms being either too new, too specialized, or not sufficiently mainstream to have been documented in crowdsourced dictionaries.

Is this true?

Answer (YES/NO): YES